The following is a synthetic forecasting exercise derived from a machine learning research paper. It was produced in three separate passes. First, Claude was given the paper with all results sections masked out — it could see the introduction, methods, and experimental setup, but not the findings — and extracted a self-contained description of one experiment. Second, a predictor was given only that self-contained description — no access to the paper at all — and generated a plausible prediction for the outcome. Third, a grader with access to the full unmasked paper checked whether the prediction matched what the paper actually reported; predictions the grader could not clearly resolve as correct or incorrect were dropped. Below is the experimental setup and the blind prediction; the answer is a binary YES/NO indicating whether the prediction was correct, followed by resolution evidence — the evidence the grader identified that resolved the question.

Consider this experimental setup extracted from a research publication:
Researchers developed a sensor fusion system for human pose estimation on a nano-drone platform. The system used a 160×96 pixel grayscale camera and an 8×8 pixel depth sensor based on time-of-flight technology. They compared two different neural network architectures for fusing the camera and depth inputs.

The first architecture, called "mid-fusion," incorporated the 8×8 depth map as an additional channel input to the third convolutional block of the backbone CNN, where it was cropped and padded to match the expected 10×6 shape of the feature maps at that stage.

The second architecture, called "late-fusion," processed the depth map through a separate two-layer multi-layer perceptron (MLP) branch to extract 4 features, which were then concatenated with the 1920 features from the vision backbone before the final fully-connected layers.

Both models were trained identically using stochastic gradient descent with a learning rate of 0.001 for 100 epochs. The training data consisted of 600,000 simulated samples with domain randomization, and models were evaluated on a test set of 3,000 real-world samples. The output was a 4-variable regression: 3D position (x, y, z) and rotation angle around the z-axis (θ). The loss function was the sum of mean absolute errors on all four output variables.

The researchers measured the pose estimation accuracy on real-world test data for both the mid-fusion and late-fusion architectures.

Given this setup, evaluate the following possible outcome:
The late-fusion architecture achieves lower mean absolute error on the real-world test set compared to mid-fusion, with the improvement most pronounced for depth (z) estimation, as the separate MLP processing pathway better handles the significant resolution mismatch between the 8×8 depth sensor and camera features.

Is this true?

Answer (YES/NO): NO